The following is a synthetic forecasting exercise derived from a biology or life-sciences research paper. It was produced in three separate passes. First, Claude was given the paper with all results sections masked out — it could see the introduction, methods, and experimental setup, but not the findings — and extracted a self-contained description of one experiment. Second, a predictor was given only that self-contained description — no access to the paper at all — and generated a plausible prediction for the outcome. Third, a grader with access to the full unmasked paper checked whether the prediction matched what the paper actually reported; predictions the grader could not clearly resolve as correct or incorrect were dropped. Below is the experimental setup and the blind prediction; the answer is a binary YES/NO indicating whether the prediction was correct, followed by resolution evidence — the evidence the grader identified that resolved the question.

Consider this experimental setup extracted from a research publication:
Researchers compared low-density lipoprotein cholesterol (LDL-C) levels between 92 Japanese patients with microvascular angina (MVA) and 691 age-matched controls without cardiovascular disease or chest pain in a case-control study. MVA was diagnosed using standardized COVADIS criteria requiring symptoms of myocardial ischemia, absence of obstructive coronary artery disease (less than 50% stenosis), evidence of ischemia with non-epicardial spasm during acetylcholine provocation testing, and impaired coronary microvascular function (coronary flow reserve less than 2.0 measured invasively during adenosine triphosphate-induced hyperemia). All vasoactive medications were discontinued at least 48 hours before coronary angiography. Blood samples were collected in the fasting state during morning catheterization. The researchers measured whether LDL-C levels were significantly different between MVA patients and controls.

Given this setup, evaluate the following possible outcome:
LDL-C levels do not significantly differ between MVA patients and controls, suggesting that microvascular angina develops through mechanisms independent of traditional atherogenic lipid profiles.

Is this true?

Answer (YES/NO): YES